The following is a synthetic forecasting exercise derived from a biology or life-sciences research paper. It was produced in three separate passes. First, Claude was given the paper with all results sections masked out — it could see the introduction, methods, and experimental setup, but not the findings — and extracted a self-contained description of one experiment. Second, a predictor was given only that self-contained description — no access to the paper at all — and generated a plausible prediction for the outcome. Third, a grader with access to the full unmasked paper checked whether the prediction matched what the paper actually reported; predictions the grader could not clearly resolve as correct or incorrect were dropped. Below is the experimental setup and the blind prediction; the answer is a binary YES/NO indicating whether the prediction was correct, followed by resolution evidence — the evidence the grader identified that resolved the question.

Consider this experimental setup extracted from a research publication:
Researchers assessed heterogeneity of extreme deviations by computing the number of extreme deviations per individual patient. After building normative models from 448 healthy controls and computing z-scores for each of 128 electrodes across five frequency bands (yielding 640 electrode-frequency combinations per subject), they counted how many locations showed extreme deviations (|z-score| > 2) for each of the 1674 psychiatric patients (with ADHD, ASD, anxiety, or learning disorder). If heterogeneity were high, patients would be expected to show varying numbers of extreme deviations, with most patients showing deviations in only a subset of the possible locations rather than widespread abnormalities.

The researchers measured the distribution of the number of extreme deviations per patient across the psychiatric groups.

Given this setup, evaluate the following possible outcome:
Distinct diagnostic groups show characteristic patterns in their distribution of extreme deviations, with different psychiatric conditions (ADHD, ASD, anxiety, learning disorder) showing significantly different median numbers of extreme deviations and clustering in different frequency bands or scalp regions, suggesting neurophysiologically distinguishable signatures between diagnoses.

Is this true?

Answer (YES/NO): NO